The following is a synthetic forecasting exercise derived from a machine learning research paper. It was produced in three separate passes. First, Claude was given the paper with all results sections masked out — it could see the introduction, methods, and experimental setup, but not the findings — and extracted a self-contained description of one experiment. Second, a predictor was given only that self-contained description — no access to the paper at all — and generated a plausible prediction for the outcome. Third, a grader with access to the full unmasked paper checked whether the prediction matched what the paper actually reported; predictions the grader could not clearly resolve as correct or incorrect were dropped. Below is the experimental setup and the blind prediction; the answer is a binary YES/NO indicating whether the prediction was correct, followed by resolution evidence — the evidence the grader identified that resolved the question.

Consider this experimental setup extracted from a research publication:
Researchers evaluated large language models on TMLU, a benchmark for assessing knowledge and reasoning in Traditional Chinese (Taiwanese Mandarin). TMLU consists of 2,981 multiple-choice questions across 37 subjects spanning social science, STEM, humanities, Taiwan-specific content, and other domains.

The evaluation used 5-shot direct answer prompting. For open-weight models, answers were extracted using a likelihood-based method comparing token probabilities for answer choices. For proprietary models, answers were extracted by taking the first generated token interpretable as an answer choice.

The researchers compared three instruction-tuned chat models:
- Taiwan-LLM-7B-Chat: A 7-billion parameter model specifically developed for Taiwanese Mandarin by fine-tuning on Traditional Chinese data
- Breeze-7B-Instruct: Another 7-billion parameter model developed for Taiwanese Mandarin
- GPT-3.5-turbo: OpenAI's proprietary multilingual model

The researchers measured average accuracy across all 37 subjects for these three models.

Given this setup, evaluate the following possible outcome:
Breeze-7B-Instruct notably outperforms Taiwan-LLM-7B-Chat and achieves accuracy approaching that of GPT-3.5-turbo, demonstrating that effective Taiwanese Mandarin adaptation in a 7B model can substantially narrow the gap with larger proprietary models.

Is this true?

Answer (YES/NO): NO